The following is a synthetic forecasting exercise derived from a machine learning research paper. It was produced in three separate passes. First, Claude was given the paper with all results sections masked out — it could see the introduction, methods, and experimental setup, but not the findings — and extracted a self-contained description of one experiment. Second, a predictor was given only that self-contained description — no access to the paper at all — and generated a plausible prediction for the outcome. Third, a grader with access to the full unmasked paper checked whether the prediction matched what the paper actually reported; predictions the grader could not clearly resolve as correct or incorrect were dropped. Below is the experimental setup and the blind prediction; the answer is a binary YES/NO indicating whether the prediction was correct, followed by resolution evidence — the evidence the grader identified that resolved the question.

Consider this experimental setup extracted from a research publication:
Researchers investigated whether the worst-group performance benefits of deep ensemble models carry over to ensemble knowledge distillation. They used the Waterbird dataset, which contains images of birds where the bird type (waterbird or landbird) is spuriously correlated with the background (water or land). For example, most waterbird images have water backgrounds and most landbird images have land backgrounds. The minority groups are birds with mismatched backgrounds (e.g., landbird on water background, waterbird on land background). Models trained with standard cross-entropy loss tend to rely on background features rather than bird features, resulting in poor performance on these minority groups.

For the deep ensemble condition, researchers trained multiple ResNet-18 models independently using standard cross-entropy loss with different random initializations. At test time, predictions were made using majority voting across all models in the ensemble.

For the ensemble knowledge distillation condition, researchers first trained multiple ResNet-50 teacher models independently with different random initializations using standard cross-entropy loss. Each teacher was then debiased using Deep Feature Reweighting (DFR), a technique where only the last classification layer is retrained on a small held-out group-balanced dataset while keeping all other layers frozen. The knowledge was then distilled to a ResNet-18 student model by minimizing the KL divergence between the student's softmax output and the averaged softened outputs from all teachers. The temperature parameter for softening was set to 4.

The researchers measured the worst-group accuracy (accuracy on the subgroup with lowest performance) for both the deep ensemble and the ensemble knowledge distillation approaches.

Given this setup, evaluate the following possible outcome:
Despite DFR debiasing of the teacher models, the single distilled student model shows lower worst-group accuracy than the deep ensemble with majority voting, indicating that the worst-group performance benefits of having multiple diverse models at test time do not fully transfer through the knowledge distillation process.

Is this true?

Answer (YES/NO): NO